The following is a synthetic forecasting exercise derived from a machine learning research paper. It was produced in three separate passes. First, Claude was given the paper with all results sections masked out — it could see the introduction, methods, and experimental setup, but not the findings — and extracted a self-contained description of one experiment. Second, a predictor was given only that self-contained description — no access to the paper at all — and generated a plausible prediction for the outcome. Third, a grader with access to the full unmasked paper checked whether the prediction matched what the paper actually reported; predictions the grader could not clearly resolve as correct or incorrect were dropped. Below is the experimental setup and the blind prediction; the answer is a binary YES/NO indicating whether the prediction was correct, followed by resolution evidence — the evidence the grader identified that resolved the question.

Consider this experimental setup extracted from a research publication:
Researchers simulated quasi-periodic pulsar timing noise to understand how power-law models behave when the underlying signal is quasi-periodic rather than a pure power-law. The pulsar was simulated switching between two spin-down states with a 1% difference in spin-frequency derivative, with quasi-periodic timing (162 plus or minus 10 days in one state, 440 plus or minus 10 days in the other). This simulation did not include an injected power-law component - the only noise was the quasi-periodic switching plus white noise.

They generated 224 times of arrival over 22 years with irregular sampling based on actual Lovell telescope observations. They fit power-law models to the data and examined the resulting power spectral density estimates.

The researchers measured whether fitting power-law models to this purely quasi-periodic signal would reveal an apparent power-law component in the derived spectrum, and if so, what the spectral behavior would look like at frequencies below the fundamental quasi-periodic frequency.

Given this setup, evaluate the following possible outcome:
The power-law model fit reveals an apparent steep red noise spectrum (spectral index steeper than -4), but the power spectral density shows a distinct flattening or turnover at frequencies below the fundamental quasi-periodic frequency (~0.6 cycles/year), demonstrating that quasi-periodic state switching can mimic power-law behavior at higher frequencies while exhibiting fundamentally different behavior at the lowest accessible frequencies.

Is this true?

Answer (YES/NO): NO